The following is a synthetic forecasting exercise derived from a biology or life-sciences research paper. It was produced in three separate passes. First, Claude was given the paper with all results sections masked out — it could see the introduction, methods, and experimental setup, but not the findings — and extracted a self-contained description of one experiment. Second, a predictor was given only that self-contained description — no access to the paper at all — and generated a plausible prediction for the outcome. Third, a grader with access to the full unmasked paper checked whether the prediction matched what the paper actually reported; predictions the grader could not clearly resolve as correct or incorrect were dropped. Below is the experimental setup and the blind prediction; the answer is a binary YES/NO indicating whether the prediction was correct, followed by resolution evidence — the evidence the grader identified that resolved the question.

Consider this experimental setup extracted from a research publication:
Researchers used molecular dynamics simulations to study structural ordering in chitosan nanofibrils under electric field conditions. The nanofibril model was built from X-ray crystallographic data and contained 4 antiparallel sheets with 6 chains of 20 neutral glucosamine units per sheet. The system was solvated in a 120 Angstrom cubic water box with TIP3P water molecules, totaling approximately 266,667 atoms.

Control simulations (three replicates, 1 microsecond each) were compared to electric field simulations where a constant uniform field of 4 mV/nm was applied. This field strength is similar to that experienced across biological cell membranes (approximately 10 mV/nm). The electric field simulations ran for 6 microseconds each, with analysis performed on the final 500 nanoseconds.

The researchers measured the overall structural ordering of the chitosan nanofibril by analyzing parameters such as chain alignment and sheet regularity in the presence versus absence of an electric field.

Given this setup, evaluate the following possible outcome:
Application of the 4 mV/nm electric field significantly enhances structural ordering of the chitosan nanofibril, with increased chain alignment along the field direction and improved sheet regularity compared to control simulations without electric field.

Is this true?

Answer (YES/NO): NO